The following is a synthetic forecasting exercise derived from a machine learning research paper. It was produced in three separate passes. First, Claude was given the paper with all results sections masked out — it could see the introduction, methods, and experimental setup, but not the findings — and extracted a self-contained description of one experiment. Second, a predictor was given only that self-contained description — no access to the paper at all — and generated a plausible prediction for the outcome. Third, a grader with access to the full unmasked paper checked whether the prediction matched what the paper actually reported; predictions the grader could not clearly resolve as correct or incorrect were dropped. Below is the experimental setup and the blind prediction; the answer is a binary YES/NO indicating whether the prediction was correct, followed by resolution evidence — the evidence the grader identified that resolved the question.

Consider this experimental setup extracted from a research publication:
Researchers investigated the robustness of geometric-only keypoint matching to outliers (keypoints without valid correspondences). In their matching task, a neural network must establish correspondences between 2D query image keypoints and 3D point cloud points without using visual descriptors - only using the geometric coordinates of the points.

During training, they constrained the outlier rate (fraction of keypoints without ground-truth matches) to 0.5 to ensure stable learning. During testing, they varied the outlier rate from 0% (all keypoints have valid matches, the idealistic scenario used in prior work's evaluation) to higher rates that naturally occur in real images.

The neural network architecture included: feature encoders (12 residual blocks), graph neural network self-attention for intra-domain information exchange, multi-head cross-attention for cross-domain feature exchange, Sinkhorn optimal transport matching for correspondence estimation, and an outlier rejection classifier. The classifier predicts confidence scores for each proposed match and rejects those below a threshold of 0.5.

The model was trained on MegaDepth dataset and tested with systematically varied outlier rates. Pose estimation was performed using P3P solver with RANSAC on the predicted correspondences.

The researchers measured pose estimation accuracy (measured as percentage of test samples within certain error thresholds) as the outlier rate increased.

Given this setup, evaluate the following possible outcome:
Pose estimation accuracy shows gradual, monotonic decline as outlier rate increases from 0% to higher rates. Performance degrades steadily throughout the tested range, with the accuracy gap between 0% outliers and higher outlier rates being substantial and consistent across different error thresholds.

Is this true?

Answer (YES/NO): NO